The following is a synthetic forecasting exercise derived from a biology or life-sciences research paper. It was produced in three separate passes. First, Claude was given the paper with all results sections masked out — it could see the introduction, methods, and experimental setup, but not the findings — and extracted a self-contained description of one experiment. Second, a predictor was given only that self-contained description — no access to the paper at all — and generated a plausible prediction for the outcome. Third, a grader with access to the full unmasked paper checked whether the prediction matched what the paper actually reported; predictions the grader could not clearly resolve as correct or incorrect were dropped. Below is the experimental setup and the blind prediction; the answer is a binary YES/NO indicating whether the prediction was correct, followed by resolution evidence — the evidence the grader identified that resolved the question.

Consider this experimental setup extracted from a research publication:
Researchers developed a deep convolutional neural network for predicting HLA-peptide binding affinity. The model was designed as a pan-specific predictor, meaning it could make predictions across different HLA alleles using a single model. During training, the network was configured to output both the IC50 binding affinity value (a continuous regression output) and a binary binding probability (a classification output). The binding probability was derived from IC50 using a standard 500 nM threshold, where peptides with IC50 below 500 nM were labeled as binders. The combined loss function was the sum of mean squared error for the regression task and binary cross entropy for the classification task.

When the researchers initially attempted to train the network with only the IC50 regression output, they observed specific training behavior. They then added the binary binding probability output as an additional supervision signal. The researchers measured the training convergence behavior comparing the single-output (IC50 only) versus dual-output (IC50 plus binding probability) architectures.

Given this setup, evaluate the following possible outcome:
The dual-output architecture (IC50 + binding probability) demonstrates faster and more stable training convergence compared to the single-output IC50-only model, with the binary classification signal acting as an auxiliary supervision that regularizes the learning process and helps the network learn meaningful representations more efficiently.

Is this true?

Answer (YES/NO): YES